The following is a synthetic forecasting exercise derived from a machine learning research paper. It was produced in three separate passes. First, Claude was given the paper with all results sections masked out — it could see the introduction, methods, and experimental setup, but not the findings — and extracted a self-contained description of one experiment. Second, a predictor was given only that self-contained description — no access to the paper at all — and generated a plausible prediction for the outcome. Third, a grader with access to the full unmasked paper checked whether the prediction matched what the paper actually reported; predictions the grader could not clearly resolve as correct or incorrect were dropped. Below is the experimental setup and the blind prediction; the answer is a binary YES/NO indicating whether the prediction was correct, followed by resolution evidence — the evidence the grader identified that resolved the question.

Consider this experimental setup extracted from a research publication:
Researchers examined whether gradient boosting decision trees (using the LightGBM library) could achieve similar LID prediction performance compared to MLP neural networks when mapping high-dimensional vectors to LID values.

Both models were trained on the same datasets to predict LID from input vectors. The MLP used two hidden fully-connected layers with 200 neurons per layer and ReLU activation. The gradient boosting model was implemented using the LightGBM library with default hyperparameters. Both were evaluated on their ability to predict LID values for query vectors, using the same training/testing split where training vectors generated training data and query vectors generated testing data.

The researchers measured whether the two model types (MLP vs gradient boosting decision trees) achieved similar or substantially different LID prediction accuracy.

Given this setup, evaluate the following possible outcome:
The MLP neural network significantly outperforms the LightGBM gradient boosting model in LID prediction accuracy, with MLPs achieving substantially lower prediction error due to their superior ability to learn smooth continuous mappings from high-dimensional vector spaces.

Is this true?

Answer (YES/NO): NO